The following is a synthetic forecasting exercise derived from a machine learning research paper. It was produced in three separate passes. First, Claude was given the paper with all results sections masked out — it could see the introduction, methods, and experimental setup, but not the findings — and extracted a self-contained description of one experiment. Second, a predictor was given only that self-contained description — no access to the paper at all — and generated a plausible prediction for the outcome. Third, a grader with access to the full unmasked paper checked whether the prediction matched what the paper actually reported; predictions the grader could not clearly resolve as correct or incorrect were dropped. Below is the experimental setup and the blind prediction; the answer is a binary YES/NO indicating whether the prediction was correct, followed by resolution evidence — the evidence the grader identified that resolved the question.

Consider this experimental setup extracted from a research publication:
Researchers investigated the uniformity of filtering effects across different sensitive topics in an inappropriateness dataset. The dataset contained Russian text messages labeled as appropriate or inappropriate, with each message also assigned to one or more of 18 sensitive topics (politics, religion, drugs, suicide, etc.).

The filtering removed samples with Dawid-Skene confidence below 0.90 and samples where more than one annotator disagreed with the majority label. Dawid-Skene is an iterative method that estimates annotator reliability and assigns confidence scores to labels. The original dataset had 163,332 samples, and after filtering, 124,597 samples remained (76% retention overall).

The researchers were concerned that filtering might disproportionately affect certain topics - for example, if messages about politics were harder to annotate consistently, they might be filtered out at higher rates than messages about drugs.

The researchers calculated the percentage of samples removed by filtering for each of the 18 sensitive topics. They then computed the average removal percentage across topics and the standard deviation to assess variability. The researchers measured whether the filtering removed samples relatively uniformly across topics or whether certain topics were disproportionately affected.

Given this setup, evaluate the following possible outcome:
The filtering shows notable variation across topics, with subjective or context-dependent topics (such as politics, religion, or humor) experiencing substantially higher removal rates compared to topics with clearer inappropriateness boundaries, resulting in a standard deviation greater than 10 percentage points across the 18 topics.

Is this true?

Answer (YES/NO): NO